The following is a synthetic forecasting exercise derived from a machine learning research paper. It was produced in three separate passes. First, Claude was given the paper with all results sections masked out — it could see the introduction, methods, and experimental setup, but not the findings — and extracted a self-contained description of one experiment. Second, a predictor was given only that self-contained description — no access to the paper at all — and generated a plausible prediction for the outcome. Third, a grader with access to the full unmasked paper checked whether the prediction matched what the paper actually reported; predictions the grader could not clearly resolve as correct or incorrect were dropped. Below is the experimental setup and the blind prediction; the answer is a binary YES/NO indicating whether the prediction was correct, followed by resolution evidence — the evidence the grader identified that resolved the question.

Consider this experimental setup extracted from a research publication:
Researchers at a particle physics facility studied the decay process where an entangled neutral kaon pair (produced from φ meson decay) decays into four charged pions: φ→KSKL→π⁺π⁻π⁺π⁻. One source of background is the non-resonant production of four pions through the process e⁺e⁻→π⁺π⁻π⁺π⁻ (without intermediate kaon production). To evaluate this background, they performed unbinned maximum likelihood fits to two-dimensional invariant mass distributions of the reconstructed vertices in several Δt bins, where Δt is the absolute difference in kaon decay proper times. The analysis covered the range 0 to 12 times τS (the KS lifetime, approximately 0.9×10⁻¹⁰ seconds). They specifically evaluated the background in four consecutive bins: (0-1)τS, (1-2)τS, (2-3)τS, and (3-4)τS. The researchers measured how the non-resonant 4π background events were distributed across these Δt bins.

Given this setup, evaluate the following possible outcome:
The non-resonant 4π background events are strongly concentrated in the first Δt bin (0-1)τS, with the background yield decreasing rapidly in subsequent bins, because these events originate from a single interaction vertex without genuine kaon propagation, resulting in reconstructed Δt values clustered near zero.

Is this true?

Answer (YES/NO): YES